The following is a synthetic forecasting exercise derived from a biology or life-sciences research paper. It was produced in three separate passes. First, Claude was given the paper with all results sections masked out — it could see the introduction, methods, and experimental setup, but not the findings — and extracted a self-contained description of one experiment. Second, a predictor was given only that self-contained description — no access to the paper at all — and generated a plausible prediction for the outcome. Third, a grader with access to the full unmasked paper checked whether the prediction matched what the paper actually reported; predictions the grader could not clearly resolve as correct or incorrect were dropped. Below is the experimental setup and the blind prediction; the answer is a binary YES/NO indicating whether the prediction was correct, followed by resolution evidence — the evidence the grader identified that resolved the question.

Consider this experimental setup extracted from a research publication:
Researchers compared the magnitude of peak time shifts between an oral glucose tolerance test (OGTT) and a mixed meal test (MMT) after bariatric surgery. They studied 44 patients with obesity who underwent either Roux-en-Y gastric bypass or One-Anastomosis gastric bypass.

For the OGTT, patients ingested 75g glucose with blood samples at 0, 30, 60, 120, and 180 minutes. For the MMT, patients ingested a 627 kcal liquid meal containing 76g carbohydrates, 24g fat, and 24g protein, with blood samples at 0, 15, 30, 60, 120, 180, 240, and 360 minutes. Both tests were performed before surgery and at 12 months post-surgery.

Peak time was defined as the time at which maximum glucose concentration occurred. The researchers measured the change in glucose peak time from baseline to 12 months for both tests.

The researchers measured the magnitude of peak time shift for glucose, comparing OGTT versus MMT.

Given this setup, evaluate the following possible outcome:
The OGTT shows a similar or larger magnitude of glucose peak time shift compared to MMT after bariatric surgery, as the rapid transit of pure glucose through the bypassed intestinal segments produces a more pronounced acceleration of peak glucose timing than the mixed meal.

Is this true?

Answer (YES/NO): NO